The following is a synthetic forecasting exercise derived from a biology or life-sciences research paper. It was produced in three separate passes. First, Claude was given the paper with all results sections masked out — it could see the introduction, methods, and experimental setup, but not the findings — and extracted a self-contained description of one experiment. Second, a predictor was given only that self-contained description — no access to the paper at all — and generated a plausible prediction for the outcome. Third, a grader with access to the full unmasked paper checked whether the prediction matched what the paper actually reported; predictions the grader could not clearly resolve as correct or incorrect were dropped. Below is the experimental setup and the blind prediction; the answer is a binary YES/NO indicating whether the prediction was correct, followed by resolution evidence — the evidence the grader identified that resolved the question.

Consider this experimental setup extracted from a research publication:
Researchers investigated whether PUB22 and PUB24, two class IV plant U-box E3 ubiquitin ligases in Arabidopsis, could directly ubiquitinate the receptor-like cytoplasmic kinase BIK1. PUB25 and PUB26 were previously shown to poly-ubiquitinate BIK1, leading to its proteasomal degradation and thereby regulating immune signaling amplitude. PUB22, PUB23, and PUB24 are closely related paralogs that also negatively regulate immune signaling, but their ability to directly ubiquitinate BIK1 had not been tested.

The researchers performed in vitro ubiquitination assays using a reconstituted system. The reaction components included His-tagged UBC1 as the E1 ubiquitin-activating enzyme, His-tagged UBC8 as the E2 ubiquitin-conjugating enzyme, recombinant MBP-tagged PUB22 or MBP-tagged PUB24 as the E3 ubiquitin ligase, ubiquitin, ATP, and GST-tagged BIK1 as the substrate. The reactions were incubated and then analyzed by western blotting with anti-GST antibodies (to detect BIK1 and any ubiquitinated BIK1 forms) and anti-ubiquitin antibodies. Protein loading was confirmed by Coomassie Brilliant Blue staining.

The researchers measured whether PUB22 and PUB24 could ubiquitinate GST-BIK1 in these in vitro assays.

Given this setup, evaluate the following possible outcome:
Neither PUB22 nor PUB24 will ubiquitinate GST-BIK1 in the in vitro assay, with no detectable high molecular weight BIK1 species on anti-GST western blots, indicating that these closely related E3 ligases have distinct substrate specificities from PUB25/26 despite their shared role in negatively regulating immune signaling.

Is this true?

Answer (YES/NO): NO